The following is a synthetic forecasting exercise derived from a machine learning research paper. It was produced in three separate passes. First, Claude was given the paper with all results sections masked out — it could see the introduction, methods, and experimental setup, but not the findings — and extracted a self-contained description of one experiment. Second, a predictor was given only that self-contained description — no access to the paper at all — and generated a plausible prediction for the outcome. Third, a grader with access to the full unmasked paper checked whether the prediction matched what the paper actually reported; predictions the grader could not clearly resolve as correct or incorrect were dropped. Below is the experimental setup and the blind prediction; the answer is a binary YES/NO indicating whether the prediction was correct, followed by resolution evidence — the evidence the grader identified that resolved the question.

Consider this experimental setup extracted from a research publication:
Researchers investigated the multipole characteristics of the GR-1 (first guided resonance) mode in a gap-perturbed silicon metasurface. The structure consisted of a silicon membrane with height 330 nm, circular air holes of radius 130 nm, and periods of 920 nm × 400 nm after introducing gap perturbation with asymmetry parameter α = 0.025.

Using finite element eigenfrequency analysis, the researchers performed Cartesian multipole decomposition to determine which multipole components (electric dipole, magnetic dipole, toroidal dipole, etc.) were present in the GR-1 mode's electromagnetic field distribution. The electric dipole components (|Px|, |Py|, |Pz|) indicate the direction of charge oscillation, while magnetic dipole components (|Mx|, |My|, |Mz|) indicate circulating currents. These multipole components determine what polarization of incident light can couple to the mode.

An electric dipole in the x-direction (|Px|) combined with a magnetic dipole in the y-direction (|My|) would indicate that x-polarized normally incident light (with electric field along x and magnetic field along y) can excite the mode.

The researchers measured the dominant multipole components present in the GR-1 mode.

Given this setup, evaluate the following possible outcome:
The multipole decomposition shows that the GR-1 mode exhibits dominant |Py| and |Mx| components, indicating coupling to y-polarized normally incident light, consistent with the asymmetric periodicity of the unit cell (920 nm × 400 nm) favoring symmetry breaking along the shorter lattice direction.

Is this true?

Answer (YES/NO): NO